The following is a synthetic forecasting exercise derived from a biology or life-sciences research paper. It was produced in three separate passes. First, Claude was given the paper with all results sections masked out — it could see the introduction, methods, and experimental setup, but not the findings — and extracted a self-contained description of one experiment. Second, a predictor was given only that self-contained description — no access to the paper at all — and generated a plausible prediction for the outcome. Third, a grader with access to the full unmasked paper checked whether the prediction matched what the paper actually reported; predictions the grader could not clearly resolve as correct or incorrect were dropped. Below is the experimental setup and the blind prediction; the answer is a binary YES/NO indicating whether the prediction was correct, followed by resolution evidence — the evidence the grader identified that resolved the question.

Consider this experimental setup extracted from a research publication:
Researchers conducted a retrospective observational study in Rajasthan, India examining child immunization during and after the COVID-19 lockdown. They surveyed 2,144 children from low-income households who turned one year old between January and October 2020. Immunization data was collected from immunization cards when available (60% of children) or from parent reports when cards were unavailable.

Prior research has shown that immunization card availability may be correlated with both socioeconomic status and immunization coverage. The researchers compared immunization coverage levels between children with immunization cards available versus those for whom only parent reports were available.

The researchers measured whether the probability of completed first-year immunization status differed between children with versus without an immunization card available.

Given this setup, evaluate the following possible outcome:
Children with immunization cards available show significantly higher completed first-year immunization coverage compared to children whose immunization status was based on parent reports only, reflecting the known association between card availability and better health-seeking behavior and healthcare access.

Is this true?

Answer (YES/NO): YES